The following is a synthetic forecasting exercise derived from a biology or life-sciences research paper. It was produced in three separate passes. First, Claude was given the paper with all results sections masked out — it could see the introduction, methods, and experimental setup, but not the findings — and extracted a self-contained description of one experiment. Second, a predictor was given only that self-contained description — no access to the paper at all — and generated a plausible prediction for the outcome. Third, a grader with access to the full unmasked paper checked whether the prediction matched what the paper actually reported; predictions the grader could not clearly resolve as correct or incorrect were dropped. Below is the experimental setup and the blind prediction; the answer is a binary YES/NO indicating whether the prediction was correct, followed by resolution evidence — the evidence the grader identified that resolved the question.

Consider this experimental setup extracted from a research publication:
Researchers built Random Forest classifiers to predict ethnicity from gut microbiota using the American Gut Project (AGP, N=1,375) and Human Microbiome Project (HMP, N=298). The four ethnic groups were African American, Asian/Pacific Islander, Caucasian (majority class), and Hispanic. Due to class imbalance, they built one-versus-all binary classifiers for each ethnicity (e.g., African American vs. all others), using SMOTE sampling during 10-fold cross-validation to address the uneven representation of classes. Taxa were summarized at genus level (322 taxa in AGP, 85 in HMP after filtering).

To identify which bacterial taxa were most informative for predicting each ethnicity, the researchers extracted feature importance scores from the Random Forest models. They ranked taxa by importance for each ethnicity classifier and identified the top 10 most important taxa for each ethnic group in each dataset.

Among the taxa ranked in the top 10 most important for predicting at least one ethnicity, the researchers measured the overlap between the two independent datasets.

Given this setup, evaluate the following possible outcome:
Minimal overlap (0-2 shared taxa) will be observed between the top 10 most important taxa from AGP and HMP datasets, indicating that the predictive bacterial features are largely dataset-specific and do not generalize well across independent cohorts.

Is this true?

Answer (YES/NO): NO